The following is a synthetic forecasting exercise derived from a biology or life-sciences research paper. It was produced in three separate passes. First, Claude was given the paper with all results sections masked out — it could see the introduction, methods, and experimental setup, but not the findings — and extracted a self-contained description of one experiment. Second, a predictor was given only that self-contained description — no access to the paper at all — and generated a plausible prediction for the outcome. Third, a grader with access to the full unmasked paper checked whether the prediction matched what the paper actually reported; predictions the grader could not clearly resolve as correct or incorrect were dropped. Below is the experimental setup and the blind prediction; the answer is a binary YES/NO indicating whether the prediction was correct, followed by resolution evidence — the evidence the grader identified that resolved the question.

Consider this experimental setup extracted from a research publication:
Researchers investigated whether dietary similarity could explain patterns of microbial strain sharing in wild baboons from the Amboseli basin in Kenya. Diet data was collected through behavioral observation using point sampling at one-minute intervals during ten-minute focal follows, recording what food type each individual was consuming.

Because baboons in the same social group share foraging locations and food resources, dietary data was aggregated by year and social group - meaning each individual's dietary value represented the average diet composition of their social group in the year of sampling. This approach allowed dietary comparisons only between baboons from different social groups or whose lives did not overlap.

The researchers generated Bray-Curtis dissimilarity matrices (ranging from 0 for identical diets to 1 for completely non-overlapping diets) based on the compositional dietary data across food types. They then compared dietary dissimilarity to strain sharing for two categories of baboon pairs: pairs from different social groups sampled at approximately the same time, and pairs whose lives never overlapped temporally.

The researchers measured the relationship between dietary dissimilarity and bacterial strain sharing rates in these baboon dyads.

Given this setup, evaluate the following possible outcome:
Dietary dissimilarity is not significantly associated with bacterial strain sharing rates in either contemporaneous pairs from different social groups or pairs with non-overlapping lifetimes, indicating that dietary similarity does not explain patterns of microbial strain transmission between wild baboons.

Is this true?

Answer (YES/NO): NO